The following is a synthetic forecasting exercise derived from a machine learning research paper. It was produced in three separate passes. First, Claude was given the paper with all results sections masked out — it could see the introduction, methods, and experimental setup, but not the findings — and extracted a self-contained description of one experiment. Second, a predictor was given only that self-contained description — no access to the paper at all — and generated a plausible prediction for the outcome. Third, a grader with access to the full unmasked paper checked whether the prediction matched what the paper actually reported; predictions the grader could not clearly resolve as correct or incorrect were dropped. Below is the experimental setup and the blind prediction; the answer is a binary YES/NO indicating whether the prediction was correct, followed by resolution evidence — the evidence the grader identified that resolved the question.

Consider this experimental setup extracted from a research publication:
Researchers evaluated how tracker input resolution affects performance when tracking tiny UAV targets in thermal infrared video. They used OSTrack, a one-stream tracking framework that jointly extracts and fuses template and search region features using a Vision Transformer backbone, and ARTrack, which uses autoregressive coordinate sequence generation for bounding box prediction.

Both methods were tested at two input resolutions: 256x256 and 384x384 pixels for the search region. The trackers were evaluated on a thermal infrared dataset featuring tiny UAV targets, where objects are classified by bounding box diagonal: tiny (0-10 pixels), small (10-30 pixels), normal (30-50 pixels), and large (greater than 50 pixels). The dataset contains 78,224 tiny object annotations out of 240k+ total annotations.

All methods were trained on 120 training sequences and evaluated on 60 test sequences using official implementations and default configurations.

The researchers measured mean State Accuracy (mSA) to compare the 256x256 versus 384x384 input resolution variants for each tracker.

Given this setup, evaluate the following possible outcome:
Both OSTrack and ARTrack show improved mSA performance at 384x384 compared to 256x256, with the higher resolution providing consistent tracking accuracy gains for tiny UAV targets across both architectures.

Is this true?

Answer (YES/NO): NO